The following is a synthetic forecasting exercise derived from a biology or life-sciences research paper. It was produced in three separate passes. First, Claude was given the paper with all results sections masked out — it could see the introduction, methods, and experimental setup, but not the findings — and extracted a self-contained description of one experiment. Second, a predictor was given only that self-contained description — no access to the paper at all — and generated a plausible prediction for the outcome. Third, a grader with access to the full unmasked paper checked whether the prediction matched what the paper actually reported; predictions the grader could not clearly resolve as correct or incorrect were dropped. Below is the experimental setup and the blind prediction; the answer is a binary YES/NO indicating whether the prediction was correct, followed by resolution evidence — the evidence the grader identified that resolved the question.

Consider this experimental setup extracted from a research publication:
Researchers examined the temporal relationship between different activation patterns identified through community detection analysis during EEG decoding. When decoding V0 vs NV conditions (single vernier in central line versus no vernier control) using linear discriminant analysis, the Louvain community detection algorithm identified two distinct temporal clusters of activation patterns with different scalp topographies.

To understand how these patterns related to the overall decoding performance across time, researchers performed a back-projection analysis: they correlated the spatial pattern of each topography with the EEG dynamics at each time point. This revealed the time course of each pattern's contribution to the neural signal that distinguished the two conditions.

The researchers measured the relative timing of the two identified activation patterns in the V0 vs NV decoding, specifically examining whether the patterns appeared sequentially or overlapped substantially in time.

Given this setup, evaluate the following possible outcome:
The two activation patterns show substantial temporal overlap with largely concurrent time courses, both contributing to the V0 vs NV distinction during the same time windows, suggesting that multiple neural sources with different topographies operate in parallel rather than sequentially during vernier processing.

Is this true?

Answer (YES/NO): NO